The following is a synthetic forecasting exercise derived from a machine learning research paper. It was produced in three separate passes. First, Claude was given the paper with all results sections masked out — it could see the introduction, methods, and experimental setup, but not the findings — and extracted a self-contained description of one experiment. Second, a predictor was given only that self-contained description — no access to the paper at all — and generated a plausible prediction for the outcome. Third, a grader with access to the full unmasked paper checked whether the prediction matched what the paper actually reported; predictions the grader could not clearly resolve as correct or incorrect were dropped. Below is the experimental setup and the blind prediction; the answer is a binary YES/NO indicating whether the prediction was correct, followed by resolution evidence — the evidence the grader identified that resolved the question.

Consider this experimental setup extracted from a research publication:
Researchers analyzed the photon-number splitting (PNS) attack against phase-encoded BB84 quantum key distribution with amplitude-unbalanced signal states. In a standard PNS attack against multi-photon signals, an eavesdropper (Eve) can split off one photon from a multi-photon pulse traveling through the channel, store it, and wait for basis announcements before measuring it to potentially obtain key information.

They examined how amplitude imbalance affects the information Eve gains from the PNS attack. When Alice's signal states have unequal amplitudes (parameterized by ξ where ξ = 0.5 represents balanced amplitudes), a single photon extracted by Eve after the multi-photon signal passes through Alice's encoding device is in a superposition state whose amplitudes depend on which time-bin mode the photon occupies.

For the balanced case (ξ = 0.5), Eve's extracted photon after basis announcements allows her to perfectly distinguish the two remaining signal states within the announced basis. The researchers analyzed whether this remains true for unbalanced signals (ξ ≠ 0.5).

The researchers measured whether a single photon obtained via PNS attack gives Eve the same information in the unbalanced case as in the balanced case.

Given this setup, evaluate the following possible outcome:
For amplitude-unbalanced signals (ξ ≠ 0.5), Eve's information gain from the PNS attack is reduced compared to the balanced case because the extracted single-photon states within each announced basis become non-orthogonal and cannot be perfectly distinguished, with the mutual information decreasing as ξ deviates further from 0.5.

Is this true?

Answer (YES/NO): YES